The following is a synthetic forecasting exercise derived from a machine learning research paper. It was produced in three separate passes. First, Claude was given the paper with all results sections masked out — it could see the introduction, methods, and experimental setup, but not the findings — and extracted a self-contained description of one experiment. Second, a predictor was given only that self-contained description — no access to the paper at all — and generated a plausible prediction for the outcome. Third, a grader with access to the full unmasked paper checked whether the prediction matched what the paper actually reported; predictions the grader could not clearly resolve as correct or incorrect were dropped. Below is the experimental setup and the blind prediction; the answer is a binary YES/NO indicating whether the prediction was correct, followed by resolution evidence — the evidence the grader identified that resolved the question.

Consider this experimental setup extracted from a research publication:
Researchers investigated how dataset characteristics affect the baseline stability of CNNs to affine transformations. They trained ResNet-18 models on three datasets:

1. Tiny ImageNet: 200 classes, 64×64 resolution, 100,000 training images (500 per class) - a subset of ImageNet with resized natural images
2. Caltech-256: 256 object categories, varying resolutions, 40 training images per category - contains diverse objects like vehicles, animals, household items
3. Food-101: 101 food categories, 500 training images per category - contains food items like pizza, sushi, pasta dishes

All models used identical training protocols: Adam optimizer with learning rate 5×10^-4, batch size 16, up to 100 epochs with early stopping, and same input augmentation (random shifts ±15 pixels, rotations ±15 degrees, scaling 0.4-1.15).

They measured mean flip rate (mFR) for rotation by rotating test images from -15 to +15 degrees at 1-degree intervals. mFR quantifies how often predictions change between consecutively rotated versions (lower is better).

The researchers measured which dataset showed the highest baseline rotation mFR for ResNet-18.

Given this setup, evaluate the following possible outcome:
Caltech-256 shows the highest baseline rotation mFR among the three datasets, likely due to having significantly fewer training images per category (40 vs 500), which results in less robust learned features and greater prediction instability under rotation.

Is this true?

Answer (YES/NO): NO